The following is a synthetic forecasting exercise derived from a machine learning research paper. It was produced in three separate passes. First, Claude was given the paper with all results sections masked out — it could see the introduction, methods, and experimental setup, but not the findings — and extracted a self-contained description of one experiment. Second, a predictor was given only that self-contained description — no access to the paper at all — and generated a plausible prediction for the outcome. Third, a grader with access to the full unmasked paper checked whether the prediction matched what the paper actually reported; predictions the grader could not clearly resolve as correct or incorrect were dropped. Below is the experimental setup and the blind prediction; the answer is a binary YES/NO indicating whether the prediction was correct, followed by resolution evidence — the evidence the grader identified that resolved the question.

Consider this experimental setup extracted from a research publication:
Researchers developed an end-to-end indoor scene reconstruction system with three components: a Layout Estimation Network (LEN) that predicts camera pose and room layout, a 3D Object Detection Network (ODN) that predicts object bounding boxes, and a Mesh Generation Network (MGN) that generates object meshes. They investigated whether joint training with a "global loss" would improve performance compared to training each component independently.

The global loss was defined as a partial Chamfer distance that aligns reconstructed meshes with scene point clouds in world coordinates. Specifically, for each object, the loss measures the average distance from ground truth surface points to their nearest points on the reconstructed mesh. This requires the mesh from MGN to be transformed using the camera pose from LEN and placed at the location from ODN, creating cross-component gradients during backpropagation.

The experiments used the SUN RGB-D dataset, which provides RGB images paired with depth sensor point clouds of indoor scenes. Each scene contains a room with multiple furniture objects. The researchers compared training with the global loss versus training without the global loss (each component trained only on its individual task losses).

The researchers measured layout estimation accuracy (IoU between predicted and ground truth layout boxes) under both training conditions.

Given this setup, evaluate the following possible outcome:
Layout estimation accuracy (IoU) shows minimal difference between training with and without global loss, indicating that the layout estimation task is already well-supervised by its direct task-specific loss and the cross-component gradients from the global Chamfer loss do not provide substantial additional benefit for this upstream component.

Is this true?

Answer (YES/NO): NO